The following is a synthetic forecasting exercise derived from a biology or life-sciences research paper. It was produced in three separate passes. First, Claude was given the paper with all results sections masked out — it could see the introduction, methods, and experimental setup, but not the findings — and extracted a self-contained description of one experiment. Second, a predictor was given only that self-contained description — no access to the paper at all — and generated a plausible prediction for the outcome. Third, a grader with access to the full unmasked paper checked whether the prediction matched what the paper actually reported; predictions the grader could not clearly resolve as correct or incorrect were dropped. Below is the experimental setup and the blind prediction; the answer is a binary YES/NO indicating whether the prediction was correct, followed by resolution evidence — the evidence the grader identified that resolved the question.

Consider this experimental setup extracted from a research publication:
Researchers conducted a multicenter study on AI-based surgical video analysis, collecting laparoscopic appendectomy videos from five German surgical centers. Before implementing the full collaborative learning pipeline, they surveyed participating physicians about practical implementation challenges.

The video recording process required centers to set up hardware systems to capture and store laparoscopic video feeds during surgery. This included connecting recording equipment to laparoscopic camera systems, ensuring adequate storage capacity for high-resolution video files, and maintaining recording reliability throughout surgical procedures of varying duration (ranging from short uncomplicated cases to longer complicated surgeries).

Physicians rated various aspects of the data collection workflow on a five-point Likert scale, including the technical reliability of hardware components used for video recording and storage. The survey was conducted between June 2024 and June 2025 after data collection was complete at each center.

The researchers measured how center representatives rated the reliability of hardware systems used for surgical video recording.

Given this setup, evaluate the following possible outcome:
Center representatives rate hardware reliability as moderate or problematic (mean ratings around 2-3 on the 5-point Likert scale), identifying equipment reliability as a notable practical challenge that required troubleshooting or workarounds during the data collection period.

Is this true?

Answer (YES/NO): NO